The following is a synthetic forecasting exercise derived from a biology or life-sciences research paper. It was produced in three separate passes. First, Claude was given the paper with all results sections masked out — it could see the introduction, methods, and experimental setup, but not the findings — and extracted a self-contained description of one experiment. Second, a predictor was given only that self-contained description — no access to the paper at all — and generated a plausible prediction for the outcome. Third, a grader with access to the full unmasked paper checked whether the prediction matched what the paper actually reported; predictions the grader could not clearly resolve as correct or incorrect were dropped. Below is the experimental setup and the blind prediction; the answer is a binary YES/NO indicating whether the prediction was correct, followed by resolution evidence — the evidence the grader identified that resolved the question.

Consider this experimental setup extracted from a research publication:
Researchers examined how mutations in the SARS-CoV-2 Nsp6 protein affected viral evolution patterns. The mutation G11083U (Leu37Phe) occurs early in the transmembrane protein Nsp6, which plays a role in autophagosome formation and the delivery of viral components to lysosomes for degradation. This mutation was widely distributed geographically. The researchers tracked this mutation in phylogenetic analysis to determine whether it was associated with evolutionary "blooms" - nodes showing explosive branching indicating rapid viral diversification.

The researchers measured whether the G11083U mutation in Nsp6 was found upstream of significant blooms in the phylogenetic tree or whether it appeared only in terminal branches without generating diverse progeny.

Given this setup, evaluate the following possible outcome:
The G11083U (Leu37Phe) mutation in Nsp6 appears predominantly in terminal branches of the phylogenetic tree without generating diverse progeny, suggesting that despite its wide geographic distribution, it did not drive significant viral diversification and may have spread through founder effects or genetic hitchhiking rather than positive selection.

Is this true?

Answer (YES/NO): NO